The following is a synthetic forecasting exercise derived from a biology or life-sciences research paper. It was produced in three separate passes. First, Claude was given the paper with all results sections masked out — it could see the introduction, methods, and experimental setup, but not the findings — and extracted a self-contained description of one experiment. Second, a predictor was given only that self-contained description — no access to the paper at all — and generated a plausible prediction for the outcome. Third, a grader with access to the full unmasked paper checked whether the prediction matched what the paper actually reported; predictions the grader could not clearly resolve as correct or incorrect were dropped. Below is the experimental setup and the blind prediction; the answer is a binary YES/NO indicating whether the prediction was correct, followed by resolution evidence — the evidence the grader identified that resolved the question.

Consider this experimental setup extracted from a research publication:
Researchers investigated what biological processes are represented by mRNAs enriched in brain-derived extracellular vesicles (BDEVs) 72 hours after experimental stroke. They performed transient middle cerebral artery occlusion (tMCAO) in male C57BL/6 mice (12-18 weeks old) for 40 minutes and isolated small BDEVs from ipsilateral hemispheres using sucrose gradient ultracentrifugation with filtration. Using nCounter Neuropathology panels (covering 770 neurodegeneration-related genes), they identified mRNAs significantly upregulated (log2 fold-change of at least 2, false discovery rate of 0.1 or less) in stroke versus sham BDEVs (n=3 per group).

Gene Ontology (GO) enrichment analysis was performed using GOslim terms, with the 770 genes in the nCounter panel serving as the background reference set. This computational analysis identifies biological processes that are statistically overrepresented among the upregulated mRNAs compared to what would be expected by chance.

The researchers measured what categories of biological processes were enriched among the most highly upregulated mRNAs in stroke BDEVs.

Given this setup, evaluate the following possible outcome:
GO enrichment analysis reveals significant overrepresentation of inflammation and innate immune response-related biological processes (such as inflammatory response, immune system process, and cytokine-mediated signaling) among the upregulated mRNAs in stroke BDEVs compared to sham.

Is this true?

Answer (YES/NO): YES